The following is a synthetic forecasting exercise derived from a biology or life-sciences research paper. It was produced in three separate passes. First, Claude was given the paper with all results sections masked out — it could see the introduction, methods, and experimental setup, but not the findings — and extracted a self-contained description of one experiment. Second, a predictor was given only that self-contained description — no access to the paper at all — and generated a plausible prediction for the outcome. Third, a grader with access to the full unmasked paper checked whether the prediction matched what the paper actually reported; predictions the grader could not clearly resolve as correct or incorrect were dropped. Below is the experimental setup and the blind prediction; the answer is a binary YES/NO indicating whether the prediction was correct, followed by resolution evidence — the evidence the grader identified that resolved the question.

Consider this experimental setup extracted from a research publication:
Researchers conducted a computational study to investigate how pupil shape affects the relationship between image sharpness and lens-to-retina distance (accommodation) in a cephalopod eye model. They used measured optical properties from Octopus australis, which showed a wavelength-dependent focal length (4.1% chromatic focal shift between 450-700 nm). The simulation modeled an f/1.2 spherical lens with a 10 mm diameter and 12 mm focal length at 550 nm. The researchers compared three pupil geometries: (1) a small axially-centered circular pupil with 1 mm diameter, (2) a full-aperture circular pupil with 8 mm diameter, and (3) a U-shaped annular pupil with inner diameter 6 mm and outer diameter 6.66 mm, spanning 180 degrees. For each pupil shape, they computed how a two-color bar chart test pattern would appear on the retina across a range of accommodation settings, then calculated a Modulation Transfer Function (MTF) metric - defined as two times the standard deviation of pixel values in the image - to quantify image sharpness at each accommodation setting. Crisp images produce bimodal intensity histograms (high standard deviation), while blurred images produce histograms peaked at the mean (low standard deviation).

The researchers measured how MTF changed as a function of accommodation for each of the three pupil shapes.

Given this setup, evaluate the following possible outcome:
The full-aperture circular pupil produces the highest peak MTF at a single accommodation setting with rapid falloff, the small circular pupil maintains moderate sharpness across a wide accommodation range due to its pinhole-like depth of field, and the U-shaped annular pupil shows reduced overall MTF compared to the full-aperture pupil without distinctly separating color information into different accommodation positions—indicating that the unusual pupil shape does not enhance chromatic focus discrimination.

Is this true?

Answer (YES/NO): NO